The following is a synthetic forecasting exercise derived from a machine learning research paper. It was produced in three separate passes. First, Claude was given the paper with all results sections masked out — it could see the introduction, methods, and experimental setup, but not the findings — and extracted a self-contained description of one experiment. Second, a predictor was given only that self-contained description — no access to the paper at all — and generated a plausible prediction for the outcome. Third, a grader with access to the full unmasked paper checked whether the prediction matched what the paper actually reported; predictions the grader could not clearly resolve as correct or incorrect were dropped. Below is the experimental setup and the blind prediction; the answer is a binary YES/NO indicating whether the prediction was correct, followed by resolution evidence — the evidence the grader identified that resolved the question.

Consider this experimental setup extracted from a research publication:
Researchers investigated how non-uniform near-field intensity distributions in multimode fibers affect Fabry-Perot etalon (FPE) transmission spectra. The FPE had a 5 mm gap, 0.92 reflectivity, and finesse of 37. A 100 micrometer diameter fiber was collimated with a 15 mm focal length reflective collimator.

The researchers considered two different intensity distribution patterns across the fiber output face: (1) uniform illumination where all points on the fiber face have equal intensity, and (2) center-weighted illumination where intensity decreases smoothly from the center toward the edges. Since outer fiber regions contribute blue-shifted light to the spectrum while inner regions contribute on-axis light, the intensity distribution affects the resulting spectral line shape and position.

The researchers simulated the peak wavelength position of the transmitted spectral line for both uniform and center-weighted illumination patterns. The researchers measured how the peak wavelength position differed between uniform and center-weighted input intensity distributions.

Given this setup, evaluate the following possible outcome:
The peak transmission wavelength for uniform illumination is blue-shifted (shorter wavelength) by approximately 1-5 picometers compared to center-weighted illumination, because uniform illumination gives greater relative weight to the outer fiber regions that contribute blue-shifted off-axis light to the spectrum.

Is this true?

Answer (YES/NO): NO